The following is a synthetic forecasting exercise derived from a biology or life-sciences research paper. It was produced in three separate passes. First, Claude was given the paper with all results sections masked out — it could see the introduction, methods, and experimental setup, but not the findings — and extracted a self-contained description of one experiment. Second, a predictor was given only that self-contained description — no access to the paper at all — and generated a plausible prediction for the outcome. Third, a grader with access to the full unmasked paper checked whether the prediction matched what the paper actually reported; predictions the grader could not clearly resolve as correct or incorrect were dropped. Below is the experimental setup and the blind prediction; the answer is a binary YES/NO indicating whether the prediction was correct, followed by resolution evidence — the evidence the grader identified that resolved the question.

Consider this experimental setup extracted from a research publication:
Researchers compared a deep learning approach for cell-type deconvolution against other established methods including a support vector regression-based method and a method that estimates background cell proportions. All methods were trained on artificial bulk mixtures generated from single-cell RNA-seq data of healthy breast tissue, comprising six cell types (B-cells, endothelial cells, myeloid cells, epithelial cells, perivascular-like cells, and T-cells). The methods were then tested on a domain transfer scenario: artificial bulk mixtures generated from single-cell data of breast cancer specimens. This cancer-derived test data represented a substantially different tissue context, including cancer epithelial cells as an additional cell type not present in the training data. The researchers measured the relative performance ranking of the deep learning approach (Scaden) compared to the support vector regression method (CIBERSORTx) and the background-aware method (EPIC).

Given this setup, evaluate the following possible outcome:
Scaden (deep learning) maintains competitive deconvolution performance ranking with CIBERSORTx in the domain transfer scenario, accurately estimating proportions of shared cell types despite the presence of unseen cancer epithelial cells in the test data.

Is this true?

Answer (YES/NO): NO